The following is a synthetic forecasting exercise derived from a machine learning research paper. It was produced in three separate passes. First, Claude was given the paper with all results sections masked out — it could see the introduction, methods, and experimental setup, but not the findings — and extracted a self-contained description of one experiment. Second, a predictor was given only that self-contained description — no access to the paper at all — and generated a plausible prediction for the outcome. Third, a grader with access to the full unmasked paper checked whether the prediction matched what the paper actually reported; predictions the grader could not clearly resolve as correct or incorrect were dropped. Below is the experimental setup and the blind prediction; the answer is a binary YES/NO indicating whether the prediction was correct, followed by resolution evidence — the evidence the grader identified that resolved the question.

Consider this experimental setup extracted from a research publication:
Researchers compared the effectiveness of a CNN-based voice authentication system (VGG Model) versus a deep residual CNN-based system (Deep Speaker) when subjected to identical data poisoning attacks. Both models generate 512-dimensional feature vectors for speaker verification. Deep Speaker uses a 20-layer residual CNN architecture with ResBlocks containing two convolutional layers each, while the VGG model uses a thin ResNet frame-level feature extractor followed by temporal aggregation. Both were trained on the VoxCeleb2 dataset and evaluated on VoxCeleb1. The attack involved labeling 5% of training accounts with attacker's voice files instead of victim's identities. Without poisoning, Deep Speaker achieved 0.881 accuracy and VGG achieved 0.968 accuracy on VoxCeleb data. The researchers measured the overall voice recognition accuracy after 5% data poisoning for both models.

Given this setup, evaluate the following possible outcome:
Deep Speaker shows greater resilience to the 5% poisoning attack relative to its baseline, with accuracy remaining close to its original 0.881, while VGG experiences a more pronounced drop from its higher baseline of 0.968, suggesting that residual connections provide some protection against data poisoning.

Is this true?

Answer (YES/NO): NO